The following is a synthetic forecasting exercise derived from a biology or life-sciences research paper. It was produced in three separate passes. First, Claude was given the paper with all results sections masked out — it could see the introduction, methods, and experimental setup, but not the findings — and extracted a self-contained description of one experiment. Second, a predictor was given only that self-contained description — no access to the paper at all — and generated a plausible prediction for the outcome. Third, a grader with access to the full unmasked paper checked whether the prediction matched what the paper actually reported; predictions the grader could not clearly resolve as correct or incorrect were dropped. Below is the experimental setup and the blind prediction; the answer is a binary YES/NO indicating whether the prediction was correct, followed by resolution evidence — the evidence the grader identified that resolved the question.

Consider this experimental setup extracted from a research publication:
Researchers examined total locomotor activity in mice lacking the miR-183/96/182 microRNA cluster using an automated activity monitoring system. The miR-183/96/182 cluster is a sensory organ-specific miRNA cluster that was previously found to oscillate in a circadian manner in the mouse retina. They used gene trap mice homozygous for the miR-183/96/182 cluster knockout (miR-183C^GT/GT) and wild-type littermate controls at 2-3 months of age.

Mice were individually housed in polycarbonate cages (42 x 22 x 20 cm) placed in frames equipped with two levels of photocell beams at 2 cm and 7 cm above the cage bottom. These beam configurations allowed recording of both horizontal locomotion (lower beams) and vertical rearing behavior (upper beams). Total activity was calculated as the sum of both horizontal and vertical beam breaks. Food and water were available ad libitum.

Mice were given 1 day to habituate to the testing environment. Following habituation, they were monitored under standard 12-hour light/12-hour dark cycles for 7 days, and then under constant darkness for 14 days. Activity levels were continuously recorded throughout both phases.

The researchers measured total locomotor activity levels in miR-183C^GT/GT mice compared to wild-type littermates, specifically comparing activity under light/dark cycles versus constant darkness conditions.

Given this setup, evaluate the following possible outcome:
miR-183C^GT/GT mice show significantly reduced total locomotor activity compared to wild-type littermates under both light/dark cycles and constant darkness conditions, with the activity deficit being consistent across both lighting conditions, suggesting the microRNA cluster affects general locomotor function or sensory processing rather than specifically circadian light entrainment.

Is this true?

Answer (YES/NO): NO